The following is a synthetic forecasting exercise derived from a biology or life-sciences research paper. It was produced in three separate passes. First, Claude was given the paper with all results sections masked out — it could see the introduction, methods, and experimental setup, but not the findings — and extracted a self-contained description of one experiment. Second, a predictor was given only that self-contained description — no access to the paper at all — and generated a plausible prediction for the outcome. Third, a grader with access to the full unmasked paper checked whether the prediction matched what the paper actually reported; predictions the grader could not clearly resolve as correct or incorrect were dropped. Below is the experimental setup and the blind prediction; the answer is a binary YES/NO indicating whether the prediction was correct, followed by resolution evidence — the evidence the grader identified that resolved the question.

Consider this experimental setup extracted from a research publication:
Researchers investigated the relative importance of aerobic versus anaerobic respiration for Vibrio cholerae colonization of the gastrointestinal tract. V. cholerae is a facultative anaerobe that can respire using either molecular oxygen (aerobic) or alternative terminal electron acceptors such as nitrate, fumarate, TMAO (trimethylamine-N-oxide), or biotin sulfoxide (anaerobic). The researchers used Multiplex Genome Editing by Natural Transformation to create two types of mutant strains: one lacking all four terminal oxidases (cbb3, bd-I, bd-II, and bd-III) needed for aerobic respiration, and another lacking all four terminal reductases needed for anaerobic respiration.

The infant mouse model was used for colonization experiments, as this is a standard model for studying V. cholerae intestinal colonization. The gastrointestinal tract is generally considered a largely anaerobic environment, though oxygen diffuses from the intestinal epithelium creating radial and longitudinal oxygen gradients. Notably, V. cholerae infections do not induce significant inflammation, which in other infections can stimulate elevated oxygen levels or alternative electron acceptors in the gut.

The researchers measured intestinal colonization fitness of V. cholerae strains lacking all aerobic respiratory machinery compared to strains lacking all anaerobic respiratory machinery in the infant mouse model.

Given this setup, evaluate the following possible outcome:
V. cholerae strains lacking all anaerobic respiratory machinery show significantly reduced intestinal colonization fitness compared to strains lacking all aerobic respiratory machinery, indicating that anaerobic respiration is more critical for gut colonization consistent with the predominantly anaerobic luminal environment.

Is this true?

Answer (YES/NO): NO